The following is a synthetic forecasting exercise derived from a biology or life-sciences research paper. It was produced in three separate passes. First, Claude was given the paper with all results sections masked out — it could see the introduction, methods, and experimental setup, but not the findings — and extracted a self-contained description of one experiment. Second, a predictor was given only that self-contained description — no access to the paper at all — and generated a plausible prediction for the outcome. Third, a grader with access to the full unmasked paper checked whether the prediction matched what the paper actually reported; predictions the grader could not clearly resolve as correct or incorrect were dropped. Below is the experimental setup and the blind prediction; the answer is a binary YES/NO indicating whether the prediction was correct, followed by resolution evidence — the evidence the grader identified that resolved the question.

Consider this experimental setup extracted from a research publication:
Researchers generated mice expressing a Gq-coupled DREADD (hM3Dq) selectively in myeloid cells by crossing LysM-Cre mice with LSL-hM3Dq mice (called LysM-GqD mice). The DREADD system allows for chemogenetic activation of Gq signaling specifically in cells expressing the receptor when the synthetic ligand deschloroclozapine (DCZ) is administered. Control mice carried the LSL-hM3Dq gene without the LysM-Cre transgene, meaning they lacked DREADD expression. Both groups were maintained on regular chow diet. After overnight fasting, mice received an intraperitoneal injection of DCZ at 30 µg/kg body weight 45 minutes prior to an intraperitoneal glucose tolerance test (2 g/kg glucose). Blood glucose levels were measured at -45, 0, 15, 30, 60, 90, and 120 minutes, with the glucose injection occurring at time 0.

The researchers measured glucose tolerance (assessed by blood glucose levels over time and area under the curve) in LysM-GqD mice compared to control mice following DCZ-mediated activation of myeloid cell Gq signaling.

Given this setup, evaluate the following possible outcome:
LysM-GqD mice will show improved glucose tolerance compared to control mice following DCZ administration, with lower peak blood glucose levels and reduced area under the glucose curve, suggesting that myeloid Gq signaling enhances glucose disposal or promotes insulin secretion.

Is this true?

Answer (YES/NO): NO